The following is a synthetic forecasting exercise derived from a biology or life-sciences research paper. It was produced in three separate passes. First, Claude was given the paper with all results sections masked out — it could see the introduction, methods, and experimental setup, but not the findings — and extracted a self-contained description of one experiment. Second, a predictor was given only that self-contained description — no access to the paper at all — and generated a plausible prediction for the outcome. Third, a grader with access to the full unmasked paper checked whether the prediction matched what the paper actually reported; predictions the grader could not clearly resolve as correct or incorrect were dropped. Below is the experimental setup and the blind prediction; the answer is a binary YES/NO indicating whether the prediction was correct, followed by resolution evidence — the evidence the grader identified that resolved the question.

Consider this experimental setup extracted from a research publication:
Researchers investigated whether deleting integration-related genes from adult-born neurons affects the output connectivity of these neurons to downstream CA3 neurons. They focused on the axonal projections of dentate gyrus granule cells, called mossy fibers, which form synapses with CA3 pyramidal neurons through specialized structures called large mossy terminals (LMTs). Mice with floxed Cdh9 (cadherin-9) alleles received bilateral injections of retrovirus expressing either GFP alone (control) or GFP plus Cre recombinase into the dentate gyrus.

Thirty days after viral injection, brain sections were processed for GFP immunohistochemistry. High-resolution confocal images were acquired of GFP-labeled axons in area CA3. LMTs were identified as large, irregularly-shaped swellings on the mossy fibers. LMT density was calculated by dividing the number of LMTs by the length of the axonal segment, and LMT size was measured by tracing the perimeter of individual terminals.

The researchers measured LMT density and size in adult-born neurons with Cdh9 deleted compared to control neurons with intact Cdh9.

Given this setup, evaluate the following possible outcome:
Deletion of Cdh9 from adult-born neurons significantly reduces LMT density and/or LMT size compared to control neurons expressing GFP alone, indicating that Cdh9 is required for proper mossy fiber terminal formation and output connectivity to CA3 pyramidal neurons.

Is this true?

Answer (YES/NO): YES